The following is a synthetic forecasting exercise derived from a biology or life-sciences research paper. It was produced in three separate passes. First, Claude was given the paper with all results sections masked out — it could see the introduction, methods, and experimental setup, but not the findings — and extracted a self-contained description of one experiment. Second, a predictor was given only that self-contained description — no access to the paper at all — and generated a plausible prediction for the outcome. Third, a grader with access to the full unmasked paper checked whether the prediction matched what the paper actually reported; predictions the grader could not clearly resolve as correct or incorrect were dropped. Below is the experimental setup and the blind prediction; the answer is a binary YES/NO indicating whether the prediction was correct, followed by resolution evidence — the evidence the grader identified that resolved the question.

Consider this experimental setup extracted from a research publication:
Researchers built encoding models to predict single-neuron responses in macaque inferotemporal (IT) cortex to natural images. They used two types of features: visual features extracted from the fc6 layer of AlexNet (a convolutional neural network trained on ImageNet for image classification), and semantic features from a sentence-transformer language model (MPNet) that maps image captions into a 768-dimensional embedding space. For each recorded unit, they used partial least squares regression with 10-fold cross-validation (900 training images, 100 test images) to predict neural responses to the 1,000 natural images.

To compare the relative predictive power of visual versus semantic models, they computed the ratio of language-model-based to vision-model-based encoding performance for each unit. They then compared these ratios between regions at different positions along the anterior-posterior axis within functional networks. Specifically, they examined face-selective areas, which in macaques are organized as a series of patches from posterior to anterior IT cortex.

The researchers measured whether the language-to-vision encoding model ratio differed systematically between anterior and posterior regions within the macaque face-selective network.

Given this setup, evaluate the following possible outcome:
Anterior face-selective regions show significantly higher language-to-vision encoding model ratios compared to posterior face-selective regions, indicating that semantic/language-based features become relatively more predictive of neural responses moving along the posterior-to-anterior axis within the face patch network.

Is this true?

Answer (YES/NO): YES